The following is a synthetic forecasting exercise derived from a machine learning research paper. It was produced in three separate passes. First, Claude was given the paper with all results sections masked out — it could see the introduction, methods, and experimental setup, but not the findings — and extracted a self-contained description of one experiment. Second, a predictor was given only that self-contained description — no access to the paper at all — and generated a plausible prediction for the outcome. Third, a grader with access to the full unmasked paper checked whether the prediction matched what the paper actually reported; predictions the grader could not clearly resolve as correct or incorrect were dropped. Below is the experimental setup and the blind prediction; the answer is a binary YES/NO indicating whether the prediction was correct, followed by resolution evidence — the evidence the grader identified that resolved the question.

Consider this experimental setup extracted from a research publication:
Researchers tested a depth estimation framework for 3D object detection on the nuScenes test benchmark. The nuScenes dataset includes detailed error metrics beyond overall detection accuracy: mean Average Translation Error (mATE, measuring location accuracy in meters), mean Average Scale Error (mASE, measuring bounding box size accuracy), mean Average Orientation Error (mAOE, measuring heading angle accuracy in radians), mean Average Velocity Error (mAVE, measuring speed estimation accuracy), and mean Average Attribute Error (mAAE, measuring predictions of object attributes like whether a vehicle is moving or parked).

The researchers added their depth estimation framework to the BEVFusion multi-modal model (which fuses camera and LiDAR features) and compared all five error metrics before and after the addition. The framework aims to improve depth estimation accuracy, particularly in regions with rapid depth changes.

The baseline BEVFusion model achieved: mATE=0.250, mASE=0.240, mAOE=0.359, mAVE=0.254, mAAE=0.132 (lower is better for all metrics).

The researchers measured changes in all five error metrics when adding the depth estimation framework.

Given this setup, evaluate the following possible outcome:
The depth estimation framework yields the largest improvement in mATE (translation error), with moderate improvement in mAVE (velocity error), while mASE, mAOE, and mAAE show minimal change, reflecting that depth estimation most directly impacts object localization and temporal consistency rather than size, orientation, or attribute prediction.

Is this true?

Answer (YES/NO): NO